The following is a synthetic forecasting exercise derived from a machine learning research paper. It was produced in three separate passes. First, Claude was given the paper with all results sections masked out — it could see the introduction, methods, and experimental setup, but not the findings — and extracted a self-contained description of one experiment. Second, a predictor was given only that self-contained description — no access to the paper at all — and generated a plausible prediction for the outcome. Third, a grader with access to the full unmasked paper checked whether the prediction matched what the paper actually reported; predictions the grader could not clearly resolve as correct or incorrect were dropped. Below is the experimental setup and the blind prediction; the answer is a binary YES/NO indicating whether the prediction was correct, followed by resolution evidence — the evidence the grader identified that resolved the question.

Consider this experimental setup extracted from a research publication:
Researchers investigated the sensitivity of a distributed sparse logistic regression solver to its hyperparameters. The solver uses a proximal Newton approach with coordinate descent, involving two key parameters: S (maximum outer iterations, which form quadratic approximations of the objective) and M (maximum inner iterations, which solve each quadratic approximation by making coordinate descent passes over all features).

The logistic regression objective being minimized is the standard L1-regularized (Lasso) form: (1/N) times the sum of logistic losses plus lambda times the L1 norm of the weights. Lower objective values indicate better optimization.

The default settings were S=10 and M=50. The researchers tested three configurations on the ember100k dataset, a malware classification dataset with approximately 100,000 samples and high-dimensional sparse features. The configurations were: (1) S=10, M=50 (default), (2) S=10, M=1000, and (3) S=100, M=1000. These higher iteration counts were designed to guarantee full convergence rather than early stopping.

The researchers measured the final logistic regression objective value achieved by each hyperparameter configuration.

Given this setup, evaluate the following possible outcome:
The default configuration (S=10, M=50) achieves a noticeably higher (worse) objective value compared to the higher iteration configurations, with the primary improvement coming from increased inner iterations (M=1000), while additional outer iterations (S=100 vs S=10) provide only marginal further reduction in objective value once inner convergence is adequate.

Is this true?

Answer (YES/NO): NO